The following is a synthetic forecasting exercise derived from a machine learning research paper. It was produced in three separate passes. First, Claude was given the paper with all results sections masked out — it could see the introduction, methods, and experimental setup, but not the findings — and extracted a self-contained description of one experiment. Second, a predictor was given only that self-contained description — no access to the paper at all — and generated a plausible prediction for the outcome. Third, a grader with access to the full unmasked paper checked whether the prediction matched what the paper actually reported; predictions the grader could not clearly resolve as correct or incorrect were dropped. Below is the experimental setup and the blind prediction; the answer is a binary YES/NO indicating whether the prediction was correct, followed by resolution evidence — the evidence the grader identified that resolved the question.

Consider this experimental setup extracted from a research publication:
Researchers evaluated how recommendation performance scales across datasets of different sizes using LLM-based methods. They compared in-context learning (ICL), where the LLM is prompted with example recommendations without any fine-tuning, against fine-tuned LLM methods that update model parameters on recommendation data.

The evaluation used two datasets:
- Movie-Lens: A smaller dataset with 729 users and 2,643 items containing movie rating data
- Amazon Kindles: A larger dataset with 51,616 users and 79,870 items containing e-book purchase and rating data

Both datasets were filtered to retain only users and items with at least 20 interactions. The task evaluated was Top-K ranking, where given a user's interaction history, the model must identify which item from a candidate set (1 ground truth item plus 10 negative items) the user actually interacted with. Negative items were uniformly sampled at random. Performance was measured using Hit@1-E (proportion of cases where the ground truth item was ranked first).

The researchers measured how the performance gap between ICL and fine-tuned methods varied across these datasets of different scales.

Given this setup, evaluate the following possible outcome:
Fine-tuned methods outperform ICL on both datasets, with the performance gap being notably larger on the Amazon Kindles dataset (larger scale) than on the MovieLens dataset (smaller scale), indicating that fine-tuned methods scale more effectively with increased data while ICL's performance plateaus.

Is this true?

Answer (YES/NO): YES